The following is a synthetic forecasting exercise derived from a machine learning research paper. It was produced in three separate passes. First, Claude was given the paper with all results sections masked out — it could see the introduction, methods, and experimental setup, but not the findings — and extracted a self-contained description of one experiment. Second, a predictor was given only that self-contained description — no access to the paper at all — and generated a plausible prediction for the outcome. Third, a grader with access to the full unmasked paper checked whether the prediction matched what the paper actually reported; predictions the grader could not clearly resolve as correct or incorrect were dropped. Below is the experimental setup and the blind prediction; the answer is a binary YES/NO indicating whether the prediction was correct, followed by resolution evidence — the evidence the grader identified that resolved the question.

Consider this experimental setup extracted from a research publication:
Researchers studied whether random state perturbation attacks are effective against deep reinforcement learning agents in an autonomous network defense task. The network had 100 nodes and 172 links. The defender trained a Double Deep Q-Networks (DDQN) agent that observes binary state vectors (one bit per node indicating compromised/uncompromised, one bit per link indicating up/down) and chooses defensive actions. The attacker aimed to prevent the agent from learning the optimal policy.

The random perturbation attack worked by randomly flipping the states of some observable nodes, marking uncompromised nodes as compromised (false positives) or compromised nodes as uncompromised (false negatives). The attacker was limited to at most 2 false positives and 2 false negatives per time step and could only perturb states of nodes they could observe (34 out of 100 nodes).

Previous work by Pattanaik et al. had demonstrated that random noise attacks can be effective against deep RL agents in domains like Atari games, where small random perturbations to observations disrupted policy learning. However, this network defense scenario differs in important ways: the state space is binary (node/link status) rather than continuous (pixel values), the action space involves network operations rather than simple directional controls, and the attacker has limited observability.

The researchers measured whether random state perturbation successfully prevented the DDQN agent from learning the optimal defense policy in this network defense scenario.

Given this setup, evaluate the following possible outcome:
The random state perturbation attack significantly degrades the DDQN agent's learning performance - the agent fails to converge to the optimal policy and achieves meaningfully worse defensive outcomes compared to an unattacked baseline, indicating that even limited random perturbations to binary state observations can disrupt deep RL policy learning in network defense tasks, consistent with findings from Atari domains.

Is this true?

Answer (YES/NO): NO